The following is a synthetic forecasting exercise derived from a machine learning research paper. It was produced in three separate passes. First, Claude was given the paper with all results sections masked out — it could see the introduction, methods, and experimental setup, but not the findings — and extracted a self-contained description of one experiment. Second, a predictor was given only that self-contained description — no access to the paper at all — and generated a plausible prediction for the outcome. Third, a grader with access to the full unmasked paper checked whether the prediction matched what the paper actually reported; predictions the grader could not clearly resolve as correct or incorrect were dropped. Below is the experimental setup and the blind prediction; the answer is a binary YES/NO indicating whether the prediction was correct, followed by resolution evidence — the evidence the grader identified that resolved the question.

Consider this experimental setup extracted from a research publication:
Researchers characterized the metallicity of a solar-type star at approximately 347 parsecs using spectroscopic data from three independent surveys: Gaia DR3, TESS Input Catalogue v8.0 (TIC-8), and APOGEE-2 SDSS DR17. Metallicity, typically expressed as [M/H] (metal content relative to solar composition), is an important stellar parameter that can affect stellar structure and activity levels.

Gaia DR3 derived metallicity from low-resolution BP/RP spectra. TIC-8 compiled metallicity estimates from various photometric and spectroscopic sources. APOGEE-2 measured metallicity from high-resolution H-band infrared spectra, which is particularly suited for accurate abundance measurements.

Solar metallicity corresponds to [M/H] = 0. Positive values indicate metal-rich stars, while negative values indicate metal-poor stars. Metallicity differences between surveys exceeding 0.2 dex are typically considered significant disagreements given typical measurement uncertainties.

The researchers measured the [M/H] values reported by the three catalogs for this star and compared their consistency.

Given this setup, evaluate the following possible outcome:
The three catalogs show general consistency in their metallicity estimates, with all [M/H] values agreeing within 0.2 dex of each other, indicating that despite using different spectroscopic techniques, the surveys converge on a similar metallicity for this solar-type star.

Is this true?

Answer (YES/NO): NO